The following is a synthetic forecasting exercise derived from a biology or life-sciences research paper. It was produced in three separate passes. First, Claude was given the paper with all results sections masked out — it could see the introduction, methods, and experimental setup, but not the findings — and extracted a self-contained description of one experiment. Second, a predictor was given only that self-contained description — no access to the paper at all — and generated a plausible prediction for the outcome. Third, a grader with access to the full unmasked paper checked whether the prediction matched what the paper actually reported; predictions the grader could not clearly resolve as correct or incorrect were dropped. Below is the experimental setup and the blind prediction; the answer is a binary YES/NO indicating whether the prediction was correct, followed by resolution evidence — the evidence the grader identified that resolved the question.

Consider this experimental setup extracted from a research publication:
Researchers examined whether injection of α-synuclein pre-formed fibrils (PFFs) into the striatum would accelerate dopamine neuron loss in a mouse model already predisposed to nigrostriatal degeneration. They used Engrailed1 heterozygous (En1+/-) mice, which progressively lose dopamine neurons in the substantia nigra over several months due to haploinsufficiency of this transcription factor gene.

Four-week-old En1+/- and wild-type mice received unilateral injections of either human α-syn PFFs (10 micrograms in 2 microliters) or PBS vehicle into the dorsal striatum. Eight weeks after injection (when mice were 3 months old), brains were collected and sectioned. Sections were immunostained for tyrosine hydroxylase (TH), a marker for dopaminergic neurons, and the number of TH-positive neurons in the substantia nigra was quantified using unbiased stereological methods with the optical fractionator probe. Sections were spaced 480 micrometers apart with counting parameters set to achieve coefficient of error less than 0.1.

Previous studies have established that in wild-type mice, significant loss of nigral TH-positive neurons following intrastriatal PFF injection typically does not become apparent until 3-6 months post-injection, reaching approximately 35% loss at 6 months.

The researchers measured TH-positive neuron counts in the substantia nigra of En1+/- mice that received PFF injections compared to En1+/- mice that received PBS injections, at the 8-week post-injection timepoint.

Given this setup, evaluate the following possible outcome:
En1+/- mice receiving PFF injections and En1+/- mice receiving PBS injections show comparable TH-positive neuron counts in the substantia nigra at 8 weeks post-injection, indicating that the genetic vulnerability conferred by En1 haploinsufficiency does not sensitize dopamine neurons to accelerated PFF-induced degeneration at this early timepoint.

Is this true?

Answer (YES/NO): YES